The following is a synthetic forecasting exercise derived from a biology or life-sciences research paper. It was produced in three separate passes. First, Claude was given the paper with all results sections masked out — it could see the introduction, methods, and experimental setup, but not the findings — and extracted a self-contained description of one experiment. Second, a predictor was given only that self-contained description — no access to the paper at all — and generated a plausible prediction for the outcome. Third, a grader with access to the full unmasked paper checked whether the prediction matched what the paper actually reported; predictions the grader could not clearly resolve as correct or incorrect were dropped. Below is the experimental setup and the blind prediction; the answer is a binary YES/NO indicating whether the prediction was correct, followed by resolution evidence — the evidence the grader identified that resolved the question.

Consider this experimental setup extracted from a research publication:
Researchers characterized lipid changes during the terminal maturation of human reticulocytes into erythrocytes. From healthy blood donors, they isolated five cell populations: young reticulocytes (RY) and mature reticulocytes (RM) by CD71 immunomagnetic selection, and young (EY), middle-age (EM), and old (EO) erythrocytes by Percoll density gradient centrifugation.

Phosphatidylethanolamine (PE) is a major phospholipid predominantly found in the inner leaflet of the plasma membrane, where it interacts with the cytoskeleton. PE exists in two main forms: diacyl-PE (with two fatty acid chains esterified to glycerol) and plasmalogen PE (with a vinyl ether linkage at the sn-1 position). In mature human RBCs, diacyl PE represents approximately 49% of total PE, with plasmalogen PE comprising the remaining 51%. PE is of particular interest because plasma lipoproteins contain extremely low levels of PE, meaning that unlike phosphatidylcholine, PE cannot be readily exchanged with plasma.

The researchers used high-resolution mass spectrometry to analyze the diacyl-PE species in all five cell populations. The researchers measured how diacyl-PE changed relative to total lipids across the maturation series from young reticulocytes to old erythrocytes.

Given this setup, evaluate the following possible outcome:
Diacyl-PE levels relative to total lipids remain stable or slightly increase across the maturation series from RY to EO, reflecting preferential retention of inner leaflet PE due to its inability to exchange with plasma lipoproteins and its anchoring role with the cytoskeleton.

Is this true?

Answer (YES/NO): YES